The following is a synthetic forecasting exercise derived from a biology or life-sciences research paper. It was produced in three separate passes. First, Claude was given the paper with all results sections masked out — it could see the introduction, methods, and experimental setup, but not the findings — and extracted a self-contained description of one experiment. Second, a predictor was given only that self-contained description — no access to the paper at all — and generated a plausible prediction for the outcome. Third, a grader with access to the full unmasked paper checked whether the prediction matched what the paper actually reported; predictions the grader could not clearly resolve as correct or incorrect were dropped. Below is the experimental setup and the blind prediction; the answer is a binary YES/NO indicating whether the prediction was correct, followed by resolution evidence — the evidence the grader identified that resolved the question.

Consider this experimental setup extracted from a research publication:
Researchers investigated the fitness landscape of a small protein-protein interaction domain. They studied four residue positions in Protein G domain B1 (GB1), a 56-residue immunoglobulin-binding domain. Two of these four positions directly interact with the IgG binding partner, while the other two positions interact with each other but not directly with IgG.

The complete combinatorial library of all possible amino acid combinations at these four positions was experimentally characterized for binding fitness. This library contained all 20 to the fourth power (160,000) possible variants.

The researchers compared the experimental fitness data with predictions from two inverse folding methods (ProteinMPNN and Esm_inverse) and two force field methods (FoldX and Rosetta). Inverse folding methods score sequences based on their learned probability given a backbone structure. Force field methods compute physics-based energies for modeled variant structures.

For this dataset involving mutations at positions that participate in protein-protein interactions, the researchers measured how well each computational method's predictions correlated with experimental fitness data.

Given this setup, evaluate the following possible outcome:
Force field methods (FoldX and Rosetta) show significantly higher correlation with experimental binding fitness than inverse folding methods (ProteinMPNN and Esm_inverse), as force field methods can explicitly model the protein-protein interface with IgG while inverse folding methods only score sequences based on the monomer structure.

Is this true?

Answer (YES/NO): NO